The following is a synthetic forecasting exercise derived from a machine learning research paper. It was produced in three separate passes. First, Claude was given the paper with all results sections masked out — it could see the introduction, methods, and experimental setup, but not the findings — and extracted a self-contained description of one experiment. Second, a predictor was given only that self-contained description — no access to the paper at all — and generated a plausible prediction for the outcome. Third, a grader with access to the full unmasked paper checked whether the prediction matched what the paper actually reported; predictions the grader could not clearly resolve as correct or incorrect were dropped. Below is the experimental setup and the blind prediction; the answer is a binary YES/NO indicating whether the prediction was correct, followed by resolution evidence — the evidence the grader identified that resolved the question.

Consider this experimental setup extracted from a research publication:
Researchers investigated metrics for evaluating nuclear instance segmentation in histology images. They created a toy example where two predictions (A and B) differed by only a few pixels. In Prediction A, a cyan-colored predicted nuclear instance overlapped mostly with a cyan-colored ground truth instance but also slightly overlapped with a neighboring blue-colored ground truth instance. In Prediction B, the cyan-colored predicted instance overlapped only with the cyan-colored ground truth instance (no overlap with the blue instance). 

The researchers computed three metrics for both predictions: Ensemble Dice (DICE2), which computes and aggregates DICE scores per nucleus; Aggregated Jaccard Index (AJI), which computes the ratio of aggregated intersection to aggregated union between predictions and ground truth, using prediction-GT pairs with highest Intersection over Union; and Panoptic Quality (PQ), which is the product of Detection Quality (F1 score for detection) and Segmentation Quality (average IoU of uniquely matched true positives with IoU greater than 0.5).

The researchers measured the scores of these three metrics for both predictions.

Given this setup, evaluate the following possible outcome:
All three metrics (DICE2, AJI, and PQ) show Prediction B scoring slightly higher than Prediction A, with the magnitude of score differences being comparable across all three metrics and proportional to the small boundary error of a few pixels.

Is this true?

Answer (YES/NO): NO